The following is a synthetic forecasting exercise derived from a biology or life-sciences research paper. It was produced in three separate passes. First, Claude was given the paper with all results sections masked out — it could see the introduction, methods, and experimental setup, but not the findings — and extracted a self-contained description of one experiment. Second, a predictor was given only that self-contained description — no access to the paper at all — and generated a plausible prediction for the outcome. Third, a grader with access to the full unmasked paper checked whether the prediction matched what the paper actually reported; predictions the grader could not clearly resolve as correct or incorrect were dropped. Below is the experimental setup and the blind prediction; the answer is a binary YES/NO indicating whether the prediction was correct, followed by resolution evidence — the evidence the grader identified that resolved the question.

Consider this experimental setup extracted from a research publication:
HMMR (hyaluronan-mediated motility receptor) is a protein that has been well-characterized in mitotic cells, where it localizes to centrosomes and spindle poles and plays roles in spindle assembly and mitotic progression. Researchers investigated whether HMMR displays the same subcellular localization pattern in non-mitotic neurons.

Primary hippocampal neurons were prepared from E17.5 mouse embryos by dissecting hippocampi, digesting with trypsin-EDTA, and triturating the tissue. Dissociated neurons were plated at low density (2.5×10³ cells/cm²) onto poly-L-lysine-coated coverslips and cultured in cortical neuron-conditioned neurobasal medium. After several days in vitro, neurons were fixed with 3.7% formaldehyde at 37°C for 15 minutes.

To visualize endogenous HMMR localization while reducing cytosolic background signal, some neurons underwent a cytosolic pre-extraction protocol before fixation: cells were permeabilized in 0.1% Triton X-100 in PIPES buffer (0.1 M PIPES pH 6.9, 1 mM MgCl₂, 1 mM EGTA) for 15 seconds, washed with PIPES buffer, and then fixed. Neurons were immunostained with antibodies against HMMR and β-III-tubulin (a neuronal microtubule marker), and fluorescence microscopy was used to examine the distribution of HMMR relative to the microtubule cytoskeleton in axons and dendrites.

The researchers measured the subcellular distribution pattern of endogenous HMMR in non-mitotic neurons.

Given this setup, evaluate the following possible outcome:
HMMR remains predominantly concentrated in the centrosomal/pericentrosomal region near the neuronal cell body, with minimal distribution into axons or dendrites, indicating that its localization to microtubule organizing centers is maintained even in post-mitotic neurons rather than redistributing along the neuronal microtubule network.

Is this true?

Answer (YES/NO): NO